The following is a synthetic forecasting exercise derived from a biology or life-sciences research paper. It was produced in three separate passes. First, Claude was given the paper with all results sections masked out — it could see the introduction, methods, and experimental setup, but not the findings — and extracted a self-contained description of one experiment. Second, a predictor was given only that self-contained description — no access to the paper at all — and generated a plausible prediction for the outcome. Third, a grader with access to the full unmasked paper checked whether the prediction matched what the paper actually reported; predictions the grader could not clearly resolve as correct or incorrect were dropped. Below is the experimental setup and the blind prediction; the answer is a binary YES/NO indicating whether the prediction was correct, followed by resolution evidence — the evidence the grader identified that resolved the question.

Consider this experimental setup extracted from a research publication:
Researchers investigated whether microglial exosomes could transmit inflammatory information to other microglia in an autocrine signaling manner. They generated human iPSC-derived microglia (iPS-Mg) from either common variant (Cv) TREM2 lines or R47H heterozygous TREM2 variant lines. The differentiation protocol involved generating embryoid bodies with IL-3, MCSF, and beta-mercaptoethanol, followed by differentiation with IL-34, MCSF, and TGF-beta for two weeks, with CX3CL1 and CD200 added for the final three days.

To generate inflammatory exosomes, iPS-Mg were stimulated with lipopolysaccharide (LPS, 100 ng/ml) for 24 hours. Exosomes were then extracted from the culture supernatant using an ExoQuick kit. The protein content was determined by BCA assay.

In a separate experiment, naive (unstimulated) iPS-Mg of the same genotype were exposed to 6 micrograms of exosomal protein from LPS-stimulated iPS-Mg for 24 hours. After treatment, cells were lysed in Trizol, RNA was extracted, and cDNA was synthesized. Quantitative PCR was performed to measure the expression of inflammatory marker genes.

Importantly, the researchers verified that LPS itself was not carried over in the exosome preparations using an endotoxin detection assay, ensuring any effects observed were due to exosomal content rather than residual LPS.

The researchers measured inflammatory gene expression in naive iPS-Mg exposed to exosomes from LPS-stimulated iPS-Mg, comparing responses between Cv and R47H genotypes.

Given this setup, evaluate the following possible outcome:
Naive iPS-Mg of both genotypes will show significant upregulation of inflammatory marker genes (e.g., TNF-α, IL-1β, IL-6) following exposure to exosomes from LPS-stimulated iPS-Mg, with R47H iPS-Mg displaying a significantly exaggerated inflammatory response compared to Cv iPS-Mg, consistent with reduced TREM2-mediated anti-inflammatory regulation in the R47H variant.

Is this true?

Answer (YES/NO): NO